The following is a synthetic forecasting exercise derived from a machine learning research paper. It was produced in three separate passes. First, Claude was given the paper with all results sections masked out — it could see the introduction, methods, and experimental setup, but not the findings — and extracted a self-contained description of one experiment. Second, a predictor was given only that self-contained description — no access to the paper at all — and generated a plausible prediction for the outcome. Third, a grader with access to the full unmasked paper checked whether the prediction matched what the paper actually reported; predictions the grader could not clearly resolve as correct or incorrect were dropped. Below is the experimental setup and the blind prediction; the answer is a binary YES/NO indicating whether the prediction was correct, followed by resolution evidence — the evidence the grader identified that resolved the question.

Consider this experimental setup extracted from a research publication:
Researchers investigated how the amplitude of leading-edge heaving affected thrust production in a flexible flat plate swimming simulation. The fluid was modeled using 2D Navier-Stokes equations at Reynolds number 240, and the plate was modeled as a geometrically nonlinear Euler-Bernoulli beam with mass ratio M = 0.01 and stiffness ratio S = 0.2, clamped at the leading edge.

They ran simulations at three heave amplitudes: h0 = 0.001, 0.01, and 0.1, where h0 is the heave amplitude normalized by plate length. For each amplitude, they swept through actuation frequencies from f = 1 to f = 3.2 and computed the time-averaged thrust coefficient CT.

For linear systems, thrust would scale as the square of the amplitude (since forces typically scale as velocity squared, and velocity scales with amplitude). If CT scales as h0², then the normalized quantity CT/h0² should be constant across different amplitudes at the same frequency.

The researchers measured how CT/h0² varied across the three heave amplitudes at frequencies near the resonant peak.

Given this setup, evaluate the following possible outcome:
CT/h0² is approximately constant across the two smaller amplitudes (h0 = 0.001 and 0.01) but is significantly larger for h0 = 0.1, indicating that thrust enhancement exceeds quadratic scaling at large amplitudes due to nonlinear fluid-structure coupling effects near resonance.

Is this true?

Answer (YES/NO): NO